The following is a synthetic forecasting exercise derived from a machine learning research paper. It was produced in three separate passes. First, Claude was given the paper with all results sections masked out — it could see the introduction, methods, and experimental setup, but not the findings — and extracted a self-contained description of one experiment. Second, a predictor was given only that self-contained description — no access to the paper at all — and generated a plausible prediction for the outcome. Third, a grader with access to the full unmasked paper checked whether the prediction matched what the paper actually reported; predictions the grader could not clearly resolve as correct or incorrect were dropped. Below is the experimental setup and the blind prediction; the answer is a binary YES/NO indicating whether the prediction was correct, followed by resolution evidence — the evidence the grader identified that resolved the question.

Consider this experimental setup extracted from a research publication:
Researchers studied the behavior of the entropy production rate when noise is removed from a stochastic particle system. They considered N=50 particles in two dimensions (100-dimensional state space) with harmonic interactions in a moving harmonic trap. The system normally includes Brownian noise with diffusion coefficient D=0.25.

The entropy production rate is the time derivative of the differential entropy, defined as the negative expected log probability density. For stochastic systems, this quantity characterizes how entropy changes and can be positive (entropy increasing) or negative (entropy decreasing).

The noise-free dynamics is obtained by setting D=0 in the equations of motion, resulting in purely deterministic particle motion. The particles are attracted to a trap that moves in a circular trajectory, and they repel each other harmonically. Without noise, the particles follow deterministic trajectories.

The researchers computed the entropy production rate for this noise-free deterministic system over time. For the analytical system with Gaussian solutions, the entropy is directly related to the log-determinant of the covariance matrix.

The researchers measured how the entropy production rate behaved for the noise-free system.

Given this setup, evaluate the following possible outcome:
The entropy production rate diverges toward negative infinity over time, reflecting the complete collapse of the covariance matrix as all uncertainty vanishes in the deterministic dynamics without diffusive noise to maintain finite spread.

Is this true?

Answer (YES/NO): NO